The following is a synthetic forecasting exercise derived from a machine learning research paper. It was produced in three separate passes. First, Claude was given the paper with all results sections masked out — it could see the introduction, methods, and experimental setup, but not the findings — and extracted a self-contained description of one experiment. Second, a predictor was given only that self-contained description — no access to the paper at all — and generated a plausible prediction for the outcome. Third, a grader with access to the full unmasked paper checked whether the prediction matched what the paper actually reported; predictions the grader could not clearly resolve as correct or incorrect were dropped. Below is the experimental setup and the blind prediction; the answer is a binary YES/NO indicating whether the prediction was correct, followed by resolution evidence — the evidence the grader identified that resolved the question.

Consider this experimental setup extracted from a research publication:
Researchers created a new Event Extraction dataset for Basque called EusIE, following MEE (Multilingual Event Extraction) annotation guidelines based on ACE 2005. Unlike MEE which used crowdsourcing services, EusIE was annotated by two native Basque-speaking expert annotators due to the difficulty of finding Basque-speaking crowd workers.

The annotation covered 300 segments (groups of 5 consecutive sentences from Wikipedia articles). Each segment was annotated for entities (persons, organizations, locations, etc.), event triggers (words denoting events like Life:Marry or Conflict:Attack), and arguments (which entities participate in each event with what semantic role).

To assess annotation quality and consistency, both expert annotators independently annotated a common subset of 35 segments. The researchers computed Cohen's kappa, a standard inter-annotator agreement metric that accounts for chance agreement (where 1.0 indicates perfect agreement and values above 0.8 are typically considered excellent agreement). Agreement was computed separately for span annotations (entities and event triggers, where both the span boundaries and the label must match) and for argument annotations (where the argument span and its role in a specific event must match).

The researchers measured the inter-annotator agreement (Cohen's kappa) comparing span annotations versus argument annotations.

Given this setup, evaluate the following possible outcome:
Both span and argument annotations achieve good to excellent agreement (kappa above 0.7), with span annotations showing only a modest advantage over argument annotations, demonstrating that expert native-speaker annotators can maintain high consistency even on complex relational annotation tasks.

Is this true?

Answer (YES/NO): YES